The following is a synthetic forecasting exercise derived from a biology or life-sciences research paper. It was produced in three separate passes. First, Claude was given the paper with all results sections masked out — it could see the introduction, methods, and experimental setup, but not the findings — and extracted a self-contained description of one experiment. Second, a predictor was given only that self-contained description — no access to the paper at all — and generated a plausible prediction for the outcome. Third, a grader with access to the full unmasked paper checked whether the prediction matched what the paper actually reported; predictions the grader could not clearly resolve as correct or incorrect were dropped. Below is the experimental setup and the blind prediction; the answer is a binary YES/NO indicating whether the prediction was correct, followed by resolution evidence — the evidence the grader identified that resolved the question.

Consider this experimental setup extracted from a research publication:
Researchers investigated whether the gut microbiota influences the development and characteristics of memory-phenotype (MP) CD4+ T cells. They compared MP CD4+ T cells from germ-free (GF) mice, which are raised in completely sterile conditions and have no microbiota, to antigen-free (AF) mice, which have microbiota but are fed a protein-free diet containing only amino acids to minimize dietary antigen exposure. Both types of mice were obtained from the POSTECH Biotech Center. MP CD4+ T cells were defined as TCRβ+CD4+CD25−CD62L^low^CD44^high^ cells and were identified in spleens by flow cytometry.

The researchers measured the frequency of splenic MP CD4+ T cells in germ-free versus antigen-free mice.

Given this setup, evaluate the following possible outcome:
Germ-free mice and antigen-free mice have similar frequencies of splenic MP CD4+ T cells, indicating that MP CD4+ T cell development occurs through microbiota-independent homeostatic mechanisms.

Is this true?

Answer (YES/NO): YES